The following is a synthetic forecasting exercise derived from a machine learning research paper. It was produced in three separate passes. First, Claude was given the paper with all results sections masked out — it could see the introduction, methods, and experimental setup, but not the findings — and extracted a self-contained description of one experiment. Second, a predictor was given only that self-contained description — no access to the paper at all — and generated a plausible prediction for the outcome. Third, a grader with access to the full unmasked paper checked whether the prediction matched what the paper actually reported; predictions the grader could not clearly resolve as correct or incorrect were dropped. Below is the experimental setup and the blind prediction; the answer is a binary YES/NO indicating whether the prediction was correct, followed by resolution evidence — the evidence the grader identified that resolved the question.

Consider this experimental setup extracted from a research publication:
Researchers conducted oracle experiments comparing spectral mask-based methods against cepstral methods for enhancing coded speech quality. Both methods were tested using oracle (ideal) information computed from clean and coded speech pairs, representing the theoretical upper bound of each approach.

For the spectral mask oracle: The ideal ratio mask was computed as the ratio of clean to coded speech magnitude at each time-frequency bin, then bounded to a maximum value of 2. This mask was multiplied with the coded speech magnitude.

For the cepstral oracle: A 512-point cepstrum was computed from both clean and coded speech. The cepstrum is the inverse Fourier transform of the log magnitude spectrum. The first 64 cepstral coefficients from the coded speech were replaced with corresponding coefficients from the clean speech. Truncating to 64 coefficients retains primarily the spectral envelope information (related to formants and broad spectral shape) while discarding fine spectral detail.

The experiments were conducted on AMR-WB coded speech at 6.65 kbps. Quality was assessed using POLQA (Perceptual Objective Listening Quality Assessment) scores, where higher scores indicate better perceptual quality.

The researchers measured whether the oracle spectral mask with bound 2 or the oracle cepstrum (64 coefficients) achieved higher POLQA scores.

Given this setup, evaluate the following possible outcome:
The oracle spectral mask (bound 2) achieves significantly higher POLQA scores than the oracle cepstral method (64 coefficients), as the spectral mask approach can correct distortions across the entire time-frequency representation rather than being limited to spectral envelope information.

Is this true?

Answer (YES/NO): YES